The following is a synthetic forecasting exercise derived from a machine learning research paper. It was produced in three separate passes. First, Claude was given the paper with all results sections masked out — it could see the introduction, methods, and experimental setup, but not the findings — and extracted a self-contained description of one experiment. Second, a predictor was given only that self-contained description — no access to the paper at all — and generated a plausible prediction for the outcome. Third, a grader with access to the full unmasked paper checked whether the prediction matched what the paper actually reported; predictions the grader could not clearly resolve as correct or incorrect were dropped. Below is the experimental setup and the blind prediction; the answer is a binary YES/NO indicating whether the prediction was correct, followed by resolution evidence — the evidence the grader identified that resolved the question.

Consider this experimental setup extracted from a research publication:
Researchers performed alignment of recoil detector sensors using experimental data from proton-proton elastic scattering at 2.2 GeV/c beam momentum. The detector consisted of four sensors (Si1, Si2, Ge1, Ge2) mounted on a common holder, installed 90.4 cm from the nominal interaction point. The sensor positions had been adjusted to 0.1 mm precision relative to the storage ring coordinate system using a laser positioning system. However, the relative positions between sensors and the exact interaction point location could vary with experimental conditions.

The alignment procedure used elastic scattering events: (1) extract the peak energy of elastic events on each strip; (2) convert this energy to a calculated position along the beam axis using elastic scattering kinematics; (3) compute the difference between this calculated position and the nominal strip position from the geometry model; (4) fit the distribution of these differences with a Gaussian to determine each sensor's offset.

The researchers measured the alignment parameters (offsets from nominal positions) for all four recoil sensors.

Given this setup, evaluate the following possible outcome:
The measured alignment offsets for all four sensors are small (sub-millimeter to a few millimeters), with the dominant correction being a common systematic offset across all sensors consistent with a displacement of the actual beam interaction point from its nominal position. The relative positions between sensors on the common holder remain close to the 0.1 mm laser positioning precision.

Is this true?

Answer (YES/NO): NO